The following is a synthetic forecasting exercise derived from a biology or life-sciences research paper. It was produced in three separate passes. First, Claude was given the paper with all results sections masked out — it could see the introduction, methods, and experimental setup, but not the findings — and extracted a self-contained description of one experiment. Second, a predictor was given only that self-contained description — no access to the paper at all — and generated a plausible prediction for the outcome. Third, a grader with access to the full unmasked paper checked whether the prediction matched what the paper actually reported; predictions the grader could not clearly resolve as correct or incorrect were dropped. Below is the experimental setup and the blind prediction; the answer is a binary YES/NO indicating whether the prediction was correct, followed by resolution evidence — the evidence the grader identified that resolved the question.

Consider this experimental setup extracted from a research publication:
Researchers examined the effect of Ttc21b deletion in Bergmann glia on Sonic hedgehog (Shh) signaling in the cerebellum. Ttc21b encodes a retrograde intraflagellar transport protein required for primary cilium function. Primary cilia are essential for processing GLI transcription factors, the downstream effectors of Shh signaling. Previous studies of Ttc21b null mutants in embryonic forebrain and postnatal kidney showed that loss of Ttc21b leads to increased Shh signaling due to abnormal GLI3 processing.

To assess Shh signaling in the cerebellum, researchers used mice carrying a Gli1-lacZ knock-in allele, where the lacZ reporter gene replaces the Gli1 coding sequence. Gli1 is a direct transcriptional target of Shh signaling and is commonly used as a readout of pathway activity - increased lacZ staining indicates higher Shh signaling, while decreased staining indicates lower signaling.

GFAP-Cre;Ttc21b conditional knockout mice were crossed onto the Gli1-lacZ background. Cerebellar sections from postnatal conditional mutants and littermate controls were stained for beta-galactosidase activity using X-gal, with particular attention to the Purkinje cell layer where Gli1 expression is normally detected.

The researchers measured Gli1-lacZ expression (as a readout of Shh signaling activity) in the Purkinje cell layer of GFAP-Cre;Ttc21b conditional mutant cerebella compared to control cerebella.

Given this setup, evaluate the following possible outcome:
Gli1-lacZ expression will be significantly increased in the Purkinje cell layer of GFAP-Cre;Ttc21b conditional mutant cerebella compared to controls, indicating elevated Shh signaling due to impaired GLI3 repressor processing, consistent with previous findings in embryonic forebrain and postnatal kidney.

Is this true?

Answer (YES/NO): NO